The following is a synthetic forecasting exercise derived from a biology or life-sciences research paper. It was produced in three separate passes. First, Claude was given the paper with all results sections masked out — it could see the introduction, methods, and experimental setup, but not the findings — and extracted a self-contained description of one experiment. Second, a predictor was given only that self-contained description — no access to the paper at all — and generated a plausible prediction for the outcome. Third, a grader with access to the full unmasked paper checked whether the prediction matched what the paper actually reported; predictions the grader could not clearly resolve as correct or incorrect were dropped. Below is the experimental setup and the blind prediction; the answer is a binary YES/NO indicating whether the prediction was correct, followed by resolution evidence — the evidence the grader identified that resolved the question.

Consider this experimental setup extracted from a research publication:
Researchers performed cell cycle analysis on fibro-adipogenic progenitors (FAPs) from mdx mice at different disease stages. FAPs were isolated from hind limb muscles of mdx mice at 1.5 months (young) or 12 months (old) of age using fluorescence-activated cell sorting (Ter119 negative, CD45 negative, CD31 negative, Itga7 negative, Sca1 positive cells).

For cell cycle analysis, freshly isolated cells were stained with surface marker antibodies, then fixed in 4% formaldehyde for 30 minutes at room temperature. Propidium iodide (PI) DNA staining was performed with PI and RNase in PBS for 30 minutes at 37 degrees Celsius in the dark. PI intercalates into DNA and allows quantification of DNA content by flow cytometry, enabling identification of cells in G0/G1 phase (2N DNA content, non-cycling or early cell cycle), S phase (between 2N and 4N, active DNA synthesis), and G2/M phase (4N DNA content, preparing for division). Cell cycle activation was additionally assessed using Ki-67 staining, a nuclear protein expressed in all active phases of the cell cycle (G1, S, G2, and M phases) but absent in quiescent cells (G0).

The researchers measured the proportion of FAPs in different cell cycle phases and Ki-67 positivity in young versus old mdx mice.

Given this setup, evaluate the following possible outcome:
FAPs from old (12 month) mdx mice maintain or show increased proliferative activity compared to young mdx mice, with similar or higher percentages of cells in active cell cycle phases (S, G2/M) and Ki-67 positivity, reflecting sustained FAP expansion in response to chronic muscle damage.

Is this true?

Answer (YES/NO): NO